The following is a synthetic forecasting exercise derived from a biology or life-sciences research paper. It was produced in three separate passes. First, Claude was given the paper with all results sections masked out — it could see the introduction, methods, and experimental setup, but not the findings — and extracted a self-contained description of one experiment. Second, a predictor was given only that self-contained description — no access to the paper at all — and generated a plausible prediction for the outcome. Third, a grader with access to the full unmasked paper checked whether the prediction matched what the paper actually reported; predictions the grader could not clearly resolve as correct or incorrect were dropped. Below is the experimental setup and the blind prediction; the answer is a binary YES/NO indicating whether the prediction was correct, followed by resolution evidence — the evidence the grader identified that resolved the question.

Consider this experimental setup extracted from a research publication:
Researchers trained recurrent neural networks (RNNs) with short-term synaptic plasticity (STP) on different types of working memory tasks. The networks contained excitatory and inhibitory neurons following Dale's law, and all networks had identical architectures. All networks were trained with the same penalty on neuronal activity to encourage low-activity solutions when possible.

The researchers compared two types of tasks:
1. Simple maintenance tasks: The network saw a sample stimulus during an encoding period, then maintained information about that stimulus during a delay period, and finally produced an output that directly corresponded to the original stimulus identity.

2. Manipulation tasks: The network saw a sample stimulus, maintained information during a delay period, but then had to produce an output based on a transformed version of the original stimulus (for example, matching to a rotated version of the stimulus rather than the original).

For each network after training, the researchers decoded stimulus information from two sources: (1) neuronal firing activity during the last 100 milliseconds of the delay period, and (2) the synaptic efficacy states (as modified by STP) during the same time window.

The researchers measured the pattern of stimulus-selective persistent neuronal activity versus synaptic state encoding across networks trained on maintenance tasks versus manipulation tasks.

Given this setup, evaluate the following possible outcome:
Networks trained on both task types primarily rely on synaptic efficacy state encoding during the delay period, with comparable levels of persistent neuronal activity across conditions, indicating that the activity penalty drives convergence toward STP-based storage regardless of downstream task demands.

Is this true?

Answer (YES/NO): NO